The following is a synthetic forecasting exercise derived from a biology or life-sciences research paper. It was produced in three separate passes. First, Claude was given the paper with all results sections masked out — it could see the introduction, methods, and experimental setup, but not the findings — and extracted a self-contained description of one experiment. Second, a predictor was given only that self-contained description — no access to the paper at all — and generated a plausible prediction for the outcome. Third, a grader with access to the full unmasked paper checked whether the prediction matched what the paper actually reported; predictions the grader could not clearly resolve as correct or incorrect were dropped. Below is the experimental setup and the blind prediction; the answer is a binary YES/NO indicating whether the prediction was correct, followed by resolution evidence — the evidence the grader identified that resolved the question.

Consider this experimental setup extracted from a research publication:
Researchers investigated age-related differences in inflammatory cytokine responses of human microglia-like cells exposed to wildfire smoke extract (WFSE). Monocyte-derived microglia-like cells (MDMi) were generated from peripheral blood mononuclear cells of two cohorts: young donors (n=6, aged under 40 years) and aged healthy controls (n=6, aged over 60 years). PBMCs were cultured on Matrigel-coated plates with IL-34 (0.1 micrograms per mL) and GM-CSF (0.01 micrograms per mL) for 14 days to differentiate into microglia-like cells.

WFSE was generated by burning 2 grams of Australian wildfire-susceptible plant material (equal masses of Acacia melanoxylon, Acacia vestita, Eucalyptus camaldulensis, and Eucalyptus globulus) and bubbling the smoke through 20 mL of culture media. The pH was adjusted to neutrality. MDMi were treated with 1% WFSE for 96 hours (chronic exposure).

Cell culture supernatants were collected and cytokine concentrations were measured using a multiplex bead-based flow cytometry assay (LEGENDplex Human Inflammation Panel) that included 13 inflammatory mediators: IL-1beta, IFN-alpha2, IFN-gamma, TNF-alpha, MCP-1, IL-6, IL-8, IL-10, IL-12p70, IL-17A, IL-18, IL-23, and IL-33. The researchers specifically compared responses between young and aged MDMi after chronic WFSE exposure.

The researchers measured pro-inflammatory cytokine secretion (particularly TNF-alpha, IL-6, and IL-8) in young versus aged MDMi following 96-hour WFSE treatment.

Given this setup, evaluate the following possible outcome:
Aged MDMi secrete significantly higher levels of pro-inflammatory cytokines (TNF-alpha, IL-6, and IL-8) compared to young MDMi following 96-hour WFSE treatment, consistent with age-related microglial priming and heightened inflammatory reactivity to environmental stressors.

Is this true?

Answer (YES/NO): NO